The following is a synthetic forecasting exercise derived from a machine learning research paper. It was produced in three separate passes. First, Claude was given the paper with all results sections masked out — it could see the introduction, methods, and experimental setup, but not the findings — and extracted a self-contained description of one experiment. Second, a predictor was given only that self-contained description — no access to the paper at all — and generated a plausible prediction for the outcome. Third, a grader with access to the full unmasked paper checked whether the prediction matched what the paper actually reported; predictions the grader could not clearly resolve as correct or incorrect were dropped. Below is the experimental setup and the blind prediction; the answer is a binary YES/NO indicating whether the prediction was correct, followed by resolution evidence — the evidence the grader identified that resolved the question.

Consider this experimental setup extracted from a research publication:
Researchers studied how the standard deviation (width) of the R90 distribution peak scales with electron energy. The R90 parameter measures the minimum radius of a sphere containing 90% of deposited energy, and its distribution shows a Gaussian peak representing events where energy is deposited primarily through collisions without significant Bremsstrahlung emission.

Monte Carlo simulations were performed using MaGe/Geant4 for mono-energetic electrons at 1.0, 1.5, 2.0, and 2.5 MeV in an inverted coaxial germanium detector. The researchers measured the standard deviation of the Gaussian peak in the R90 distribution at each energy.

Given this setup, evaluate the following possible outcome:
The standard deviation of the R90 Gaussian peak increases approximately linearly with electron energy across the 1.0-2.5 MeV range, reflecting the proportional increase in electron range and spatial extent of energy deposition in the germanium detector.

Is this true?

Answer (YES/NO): YES